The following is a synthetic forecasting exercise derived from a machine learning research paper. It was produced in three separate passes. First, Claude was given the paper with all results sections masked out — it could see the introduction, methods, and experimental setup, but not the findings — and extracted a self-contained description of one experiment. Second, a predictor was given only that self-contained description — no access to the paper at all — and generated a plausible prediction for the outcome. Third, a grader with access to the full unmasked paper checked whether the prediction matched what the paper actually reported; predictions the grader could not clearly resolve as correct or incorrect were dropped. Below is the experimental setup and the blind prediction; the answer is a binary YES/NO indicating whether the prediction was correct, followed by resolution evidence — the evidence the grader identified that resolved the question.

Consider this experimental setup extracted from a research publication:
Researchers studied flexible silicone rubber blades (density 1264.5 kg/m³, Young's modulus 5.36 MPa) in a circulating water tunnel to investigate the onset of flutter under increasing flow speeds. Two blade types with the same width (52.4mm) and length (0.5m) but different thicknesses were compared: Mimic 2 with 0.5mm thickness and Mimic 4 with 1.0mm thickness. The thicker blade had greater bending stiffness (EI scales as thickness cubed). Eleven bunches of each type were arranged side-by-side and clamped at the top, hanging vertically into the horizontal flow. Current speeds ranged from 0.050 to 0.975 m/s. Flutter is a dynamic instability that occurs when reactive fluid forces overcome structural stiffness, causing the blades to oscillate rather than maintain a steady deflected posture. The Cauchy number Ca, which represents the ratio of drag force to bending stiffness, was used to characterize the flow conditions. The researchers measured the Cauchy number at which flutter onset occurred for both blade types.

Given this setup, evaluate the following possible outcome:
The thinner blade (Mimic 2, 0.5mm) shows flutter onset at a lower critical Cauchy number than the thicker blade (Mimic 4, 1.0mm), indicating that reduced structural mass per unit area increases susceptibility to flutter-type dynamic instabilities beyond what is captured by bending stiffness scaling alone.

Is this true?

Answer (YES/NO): NO